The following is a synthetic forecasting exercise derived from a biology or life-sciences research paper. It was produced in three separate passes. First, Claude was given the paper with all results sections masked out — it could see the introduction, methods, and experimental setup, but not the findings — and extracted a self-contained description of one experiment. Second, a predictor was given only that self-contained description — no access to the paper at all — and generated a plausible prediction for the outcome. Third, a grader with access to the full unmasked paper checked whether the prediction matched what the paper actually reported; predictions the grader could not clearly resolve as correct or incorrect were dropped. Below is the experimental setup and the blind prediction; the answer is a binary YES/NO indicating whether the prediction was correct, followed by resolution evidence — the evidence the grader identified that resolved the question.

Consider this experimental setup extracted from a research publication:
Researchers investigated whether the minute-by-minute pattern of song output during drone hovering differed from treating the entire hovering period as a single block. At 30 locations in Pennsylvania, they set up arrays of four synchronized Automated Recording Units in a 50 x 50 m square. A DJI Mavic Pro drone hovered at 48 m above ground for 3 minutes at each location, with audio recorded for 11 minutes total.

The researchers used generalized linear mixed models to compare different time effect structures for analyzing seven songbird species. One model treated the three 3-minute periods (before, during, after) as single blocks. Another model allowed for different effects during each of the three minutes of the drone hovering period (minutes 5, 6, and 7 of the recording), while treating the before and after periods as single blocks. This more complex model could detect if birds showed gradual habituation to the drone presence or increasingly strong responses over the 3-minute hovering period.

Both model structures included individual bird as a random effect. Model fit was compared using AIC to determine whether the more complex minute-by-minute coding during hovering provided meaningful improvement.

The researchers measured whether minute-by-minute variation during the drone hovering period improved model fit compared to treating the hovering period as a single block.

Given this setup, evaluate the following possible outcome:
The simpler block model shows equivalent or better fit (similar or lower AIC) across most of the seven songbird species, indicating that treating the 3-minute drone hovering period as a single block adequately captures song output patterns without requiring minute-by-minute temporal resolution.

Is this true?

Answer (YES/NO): YES